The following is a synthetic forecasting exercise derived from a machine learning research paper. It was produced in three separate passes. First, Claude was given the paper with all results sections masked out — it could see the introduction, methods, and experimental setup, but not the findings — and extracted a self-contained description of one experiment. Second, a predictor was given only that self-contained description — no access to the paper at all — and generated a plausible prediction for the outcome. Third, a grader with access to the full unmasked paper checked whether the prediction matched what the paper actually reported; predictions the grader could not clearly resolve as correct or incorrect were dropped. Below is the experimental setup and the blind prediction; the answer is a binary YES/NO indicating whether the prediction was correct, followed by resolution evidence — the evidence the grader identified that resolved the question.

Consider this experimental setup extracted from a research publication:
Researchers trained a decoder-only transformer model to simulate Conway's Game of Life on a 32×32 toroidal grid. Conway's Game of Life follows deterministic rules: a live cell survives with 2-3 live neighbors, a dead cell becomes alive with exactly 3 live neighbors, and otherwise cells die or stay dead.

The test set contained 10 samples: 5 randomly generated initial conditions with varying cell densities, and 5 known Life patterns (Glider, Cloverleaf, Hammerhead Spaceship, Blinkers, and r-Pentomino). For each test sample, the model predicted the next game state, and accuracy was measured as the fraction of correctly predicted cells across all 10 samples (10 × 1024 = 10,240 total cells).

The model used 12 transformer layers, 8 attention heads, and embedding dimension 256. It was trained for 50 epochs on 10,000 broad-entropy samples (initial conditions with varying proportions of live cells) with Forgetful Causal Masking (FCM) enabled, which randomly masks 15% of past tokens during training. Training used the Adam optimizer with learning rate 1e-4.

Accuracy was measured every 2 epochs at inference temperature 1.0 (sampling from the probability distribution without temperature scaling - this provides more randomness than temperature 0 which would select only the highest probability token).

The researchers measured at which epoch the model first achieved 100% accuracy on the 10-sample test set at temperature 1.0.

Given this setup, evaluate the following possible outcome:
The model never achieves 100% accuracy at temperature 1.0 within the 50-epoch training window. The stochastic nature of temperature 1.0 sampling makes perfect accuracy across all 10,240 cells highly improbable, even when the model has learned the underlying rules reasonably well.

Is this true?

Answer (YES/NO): NO